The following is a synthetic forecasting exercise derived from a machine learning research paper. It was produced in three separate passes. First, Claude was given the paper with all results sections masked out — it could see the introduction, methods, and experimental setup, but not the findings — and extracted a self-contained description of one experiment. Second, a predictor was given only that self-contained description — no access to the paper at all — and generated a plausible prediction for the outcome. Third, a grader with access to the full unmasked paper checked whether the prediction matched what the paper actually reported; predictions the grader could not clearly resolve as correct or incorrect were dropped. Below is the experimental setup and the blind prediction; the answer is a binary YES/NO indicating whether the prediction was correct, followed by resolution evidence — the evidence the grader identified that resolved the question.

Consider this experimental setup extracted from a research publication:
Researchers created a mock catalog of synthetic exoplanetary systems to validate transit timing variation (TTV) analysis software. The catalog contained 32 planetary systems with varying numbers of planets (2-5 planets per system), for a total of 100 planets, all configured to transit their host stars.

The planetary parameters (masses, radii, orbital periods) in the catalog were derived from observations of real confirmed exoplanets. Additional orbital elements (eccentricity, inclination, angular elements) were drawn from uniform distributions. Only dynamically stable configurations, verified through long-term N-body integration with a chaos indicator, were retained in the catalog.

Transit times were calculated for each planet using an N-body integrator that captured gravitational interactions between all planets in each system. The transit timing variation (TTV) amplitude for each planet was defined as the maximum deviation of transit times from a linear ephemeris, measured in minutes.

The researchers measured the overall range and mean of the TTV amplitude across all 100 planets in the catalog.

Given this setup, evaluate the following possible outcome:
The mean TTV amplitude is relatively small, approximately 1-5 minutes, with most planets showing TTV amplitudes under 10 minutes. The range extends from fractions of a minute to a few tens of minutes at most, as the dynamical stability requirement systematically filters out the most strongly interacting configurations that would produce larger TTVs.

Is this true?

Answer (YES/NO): NO